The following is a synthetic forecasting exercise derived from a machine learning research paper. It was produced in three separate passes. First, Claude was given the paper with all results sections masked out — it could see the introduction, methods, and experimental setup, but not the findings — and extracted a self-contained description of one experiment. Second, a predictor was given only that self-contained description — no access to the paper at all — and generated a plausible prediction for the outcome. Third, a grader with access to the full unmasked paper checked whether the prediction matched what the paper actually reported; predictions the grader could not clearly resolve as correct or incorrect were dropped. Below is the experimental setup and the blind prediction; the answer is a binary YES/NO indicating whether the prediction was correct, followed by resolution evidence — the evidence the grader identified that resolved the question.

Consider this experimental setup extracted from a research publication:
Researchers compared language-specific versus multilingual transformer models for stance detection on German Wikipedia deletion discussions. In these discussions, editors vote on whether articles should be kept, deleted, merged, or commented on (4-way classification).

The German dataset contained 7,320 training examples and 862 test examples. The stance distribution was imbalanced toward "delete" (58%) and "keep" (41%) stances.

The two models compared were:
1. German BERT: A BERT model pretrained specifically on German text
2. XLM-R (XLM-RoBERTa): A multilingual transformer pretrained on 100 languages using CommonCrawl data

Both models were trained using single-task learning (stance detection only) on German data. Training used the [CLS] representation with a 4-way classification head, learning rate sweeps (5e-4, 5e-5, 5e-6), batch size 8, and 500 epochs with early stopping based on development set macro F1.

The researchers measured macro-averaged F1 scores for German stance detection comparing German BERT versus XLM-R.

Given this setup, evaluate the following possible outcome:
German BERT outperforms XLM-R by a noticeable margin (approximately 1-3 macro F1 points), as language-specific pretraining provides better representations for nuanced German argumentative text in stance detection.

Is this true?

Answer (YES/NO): YES